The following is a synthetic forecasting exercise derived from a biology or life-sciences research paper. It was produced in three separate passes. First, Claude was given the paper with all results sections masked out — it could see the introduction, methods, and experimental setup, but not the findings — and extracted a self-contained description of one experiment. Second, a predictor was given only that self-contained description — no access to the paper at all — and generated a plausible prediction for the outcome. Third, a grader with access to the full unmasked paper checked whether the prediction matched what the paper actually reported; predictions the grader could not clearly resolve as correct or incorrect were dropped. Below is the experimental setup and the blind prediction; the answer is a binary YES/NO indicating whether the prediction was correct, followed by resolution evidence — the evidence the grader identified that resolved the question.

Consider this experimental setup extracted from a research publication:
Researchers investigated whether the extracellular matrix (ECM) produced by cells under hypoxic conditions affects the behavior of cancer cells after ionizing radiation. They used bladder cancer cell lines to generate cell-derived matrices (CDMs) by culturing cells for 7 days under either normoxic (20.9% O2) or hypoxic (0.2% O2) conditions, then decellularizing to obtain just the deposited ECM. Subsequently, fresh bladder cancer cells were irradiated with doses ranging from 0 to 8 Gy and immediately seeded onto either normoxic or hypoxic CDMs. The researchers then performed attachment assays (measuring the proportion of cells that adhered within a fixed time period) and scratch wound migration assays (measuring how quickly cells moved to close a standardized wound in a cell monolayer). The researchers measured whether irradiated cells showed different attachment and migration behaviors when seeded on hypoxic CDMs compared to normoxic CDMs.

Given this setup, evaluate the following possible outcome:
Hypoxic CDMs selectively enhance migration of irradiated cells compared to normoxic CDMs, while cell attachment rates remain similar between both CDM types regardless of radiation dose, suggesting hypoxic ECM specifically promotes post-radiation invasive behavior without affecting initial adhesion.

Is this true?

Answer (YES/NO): NO